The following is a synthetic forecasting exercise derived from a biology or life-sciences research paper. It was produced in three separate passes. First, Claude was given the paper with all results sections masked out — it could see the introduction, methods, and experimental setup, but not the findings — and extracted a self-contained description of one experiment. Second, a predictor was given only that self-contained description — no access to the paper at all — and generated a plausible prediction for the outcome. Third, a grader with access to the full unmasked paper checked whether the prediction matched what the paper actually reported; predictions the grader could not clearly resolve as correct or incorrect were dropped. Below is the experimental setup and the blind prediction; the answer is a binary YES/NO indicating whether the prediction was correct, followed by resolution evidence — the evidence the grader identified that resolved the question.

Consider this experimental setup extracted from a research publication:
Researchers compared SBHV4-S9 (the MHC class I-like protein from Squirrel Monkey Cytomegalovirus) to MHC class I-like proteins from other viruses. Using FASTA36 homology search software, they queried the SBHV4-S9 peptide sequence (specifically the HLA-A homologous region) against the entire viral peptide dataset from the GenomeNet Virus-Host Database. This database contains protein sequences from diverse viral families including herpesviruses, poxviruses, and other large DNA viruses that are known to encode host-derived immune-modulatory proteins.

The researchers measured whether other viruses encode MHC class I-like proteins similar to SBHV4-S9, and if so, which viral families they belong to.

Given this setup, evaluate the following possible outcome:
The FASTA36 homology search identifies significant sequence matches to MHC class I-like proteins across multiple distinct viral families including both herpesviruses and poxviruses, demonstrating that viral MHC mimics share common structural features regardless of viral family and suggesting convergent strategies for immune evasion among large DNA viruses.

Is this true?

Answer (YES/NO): NO